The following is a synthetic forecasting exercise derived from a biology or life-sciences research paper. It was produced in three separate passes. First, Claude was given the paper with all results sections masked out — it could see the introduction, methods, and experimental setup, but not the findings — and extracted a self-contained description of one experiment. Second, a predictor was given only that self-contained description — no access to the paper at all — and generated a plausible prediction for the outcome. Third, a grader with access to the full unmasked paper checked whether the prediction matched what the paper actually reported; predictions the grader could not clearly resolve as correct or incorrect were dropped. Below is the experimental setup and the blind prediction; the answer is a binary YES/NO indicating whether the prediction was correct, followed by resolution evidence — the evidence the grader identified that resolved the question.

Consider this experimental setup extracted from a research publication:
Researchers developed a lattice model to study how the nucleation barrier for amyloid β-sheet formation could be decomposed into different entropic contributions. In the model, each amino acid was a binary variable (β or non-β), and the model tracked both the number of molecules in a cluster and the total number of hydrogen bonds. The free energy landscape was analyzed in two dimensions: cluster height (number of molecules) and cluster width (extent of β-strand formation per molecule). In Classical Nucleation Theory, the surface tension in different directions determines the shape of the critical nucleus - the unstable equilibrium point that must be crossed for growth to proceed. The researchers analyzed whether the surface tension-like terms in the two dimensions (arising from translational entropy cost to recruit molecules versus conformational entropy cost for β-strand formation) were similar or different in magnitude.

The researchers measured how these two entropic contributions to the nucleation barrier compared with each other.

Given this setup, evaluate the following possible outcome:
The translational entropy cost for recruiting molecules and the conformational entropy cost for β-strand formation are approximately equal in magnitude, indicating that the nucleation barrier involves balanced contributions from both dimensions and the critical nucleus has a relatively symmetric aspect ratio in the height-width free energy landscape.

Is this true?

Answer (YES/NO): NO